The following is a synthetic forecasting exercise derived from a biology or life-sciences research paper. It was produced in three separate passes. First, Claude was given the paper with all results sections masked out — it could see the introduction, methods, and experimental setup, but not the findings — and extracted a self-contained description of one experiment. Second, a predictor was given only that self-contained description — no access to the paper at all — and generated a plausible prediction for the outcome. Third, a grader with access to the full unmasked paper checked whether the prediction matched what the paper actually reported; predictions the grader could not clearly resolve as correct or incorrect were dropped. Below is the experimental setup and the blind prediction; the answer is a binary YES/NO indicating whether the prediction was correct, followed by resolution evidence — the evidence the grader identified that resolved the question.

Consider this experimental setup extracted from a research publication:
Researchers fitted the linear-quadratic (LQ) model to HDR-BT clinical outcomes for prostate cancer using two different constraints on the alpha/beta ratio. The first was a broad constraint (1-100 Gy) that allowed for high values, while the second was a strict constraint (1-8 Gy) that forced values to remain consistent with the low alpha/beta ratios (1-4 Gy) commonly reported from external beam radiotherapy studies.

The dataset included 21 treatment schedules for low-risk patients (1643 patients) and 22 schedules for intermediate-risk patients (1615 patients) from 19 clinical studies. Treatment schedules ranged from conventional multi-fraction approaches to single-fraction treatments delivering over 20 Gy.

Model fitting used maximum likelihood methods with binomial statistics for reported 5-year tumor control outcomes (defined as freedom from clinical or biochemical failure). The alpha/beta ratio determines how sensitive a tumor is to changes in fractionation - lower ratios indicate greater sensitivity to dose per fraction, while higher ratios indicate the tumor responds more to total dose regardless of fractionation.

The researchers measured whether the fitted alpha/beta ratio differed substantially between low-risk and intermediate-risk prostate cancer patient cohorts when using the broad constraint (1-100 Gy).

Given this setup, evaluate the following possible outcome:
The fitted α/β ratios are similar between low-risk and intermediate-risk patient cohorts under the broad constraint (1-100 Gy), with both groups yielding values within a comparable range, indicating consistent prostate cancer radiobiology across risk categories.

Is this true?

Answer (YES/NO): YES